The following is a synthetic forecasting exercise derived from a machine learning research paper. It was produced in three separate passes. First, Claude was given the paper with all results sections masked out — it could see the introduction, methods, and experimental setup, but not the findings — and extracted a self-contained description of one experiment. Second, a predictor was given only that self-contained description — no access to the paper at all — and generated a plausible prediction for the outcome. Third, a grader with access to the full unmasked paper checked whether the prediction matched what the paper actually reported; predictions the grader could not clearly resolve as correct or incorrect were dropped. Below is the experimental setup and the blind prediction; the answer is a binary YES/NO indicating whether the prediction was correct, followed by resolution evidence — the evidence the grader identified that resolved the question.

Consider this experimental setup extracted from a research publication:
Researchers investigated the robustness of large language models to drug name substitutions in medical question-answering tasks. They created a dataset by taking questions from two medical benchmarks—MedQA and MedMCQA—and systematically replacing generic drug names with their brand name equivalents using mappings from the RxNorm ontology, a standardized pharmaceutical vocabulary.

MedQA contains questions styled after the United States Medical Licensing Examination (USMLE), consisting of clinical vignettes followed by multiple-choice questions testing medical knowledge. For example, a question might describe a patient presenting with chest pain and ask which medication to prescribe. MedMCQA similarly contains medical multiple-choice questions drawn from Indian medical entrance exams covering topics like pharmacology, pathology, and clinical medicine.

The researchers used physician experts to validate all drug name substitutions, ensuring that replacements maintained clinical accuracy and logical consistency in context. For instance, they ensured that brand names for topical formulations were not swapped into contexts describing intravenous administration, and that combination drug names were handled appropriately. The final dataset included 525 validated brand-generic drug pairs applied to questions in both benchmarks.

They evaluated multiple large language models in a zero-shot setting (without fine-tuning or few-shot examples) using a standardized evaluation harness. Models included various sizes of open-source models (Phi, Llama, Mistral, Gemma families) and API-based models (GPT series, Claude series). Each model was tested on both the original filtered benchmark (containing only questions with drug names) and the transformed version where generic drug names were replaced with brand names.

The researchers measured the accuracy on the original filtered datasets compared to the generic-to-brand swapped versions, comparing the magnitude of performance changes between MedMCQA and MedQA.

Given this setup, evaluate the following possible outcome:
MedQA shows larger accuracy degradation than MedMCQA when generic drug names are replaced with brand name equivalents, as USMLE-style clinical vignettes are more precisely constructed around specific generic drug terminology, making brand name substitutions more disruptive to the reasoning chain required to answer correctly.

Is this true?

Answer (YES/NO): NO